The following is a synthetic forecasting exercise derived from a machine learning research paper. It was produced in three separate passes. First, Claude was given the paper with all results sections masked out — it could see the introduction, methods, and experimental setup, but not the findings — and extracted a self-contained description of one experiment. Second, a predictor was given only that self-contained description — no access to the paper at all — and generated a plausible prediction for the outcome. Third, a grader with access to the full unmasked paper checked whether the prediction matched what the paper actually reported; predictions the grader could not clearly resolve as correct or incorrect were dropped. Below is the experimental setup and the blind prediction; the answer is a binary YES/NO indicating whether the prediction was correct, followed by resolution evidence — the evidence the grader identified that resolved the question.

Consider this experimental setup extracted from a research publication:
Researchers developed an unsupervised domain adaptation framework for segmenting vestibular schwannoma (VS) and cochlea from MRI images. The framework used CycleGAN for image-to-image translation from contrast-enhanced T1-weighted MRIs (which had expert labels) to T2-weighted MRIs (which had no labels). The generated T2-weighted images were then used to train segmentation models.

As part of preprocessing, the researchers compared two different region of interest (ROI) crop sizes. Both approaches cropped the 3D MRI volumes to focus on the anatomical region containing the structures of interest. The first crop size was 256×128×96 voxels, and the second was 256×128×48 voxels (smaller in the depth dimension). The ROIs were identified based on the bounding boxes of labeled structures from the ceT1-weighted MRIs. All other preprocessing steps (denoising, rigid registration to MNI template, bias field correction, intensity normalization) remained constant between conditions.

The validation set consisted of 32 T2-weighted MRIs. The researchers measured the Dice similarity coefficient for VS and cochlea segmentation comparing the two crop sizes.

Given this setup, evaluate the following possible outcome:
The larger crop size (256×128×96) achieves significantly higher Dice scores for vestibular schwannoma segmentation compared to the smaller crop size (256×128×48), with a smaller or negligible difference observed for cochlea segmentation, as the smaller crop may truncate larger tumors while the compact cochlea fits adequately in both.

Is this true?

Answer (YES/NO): NO